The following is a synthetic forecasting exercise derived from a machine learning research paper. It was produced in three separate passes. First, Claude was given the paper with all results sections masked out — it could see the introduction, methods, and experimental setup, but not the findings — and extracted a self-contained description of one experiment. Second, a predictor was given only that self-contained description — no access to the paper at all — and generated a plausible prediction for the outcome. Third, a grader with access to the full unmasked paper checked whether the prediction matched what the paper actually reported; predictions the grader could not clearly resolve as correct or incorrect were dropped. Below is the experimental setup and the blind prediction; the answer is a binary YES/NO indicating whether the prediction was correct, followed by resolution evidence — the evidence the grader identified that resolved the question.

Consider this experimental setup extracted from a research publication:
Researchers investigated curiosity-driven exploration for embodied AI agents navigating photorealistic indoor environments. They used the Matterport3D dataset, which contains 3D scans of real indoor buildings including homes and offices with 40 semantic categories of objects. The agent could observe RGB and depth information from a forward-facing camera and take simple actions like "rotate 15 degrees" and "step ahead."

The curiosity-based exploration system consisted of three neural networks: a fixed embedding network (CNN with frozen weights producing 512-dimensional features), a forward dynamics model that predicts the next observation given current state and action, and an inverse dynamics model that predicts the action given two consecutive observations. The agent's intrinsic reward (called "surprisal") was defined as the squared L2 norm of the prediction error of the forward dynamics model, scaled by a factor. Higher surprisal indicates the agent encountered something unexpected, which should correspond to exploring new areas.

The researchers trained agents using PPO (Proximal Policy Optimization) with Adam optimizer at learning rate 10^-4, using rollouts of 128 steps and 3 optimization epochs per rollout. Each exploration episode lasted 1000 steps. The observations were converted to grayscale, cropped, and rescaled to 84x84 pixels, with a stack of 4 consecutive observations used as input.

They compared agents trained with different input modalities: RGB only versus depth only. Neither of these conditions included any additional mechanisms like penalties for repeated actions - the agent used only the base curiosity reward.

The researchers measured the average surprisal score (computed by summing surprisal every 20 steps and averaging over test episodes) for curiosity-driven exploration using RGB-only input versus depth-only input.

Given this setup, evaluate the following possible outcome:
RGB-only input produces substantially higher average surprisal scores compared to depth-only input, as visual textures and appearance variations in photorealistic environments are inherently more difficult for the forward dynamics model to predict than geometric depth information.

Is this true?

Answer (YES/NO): NO